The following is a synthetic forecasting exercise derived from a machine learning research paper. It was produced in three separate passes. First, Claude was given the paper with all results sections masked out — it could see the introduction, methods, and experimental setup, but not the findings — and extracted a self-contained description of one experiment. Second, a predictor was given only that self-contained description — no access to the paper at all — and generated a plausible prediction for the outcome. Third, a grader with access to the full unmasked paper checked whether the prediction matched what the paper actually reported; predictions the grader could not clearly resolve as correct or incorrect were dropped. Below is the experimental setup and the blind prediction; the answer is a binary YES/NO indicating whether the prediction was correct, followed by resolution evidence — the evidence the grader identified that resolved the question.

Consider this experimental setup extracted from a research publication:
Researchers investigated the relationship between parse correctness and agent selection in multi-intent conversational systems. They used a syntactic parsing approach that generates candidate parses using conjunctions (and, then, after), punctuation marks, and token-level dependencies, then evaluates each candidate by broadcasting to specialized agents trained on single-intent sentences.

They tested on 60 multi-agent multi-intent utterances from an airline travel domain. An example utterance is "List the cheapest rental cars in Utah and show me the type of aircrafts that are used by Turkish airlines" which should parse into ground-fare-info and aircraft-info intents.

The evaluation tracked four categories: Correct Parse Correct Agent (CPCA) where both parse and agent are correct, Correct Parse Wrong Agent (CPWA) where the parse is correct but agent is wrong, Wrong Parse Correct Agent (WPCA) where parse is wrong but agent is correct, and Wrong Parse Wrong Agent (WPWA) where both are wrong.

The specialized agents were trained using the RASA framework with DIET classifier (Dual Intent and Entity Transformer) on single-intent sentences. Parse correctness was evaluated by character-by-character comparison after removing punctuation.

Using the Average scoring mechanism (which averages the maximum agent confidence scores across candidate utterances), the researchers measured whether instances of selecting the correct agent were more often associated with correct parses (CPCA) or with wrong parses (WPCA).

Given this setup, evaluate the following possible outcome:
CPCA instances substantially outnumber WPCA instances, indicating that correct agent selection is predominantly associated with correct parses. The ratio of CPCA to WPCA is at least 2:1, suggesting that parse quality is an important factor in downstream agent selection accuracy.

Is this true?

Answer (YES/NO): NO